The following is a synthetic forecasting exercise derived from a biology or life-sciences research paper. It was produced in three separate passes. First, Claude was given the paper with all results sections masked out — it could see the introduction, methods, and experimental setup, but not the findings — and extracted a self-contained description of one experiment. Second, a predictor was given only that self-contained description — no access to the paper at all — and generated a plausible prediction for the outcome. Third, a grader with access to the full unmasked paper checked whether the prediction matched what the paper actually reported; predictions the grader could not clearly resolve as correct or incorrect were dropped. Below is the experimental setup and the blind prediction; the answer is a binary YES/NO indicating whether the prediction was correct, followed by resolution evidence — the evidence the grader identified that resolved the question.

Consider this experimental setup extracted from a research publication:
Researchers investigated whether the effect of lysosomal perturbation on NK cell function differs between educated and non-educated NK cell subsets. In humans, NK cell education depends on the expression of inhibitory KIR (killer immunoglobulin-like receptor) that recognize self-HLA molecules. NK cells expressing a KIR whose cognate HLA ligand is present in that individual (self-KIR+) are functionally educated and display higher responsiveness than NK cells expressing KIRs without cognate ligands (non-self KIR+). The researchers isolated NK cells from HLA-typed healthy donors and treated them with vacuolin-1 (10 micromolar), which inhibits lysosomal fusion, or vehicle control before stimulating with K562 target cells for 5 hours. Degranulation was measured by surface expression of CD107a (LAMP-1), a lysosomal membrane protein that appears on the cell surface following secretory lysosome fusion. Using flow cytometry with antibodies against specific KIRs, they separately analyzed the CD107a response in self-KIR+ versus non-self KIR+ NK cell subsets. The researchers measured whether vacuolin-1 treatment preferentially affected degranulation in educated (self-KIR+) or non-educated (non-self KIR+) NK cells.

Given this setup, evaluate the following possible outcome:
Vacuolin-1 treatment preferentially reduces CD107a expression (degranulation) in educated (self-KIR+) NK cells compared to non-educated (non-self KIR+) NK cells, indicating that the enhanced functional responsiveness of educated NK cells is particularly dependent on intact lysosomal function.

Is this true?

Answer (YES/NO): NO